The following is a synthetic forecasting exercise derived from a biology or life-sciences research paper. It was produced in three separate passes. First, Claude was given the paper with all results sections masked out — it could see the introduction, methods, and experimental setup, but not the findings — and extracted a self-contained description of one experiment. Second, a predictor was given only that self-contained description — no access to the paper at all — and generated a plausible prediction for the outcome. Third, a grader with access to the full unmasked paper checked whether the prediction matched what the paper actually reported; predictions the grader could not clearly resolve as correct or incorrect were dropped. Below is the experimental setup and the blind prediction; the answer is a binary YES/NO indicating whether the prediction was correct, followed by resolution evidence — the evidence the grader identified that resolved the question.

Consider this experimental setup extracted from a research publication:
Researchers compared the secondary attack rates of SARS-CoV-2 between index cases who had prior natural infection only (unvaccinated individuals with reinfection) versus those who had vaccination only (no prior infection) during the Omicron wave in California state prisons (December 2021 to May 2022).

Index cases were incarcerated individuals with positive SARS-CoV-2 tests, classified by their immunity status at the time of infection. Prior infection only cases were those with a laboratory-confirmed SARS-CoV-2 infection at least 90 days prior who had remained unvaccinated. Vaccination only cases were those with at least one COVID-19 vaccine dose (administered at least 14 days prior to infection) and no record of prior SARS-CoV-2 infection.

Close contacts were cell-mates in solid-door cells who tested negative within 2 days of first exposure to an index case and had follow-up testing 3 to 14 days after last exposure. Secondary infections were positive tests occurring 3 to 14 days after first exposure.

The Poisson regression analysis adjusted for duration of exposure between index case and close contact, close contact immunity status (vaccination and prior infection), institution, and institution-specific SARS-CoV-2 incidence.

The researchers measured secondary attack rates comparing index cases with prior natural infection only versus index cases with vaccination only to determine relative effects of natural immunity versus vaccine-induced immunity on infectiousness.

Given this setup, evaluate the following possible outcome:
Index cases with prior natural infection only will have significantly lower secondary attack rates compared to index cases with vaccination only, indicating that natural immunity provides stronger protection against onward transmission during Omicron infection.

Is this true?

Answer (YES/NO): NO